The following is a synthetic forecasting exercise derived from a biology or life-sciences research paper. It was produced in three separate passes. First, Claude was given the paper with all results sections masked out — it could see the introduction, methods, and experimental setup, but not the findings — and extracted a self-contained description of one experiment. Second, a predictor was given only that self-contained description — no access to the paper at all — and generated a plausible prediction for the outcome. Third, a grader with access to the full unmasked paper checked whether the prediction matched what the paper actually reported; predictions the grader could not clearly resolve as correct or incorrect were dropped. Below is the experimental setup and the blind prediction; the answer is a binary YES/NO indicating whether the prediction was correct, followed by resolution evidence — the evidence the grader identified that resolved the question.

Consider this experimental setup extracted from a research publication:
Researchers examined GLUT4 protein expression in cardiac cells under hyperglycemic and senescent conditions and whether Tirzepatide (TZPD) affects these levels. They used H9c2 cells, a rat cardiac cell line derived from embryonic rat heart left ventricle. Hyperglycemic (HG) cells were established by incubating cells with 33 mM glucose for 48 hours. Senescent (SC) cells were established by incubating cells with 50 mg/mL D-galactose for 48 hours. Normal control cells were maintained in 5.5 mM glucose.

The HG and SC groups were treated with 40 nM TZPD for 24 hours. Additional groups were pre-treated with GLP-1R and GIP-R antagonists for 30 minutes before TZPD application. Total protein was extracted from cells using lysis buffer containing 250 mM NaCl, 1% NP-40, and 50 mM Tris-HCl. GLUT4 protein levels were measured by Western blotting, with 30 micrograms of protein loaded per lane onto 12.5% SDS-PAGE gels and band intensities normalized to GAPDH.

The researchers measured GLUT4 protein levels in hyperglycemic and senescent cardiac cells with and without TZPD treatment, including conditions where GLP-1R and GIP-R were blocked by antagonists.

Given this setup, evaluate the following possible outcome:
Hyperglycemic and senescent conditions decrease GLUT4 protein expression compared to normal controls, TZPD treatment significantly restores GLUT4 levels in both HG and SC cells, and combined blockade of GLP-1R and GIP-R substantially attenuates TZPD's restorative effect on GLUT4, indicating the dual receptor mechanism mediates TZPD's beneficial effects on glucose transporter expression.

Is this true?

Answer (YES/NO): NO